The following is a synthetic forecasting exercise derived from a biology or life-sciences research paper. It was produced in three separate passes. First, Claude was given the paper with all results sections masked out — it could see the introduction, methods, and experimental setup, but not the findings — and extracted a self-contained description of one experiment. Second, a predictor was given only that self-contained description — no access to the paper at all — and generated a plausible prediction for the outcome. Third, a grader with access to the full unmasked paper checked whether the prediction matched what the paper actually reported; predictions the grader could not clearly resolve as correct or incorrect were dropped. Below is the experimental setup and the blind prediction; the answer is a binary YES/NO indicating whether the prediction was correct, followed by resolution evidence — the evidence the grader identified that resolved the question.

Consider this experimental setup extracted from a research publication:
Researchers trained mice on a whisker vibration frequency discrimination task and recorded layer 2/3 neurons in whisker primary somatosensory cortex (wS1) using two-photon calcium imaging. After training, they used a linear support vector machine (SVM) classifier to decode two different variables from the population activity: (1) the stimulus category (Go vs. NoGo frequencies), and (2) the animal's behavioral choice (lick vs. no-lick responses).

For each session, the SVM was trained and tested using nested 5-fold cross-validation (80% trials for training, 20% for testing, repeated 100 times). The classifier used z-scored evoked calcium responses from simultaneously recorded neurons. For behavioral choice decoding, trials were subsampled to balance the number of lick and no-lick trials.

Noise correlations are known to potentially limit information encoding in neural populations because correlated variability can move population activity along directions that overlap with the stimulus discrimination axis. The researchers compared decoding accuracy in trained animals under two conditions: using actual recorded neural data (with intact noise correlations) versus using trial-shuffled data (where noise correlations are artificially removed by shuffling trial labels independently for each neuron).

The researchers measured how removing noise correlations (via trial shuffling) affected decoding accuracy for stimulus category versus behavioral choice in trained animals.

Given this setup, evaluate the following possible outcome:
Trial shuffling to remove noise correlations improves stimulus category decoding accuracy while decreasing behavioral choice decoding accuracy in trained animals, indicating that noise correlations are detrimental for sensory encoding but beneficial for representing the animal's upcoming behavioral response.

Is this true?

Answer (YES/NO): NO